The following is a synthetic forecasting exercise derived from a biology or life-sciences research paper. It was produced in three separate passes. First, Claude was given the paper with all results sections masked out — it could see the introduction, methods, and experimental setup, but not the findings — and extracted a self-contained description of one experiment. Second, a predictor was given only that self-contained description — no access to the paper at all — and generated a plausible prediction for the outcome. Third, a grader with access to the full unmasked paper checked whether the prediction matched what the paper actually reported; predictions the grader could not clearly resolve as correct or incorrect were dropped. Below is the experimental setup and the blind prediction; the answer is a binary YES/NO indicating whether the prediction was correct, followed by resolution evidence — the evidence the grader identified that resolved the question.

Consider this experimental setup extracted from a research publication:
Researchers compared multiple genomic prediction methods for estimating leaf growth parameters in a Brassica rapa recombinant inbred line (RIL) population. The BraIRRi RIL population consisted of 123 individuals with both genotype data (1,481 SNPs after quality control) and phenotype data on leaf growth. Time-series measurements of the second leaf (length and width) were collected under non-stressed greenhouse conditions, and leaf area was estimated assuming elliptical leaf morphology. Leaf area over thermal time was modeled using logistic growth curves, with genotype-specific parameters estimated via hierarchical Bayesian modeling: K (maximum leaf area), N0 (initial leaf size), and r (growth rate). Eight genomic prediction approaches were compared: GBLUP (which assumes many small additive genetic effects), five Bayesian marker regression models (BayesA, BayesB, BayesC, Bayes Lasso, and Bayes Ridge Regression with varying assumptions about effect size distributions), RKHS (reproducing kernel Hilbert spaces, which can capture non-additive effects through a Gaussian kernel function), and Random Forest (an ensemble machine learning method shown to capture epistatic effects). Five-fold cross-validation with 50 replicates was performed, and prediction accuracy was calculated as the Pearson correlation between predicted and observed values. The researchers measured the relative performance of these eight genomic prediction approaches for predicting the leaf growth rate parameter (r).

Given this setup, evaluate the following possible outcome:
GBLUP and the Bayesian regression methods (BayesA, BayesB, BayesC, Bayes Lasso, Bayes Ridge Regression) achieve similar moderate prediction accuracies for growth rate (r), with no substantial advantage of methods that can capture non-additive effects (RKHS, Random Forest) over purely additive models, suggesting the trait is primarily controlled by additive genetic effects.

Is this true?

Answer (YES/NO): NO